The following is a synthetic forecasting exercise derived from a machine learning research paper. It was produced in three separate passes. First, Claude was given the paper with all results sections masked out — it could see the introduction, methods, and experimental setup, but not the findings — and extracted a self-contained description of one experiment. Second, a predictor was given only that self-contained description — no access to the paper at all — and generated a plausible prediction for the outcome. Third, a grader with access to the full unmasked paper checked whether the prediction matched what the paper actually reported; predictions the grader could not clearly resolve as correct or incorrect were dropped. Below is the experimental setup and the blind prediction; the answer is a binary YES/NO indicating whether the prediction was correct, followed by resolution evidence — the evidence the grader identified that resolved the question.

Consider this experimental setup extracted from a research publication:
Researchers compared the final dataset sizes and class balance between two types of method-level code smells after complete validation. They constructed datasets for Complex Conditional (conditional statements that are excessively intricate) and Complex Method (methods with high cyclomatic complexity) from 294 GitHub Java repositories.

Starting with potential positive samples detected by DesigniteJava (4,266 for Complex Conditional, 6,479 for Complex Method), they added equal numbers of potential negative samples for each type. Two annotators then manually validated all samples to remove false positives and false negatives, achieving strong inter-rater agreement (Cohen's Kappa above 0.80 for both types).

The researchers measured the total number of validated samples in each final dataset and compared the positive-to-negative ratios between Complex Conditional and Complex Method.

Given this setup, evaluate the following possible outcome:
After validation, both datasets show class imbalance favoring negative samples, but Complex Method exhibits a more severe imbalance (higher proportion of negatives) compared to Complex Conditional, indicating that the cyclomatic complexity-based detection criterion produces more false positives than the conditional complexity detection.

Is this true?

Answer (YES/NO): NO